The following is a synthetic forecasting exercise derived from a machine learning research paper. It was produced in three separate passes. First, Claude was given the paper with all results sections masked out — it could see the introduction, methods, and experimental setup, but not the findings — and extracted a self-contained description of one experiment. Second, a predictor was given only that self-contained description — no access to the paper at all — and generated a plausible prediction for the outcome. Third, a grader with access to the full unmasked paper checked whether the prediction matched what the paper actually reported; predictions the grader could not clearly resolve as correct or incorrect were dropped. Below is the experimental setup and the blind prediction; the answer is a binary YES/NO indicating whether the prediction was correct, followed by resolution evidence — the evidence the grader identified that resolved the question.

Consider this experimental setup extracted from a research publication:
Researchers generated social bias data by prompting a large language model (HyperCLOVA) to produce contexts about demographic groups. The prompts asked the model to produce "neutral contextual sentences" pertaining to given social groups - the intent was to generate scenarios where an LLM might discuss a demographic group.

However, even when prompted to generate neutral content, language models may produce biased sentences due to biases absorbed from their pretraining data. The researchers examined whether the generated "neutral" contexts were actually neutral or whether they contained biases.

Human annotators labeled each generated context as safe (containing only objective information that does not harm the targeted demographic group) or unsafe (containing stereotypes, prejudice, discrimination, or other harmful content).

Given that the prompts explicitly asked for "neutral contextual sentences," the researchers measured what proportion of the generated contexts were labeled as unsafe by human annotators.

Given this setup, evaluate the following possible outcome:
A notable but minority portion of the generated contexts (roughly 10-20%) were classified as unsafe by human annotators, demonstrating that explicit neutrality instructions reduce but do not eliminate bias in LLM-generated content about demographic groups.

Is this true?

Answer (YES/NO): NO